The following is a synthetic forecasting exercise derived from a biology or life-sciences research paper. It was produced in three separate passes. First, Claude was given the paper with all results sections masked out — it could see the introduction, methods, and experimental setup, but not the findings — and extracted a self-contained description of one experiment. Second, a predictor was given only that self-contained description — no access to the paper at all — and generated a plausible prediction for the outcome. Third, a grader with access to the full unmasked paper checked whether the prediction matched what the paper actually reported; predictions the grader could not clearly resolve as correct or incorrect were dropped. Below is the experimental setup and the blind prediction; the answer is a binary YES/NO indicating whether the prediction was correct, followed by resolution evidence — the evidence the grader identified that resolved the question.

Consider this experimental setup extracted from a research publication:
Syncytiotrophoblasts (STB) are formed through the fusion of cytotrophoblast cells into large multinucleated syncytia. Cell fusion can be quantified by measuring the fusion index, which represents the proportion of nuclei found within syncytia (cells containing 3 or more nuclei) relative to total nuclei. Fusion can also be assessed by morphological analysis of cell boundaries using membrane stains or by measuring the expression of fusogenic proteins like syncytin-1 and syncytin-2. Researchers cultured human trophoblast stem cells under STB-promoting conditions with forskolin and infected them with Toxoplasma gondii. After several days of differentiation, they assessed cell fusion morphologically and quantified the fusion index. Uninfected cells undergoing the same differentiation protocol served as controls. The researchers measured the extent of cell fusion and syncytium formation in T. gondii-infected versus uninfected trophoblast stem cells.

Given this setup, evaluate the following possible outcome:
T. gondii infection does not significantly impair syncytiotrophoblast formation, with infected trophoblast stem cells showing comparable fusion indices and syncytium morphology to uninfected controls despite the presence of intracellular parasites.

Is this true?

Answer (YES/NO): NO